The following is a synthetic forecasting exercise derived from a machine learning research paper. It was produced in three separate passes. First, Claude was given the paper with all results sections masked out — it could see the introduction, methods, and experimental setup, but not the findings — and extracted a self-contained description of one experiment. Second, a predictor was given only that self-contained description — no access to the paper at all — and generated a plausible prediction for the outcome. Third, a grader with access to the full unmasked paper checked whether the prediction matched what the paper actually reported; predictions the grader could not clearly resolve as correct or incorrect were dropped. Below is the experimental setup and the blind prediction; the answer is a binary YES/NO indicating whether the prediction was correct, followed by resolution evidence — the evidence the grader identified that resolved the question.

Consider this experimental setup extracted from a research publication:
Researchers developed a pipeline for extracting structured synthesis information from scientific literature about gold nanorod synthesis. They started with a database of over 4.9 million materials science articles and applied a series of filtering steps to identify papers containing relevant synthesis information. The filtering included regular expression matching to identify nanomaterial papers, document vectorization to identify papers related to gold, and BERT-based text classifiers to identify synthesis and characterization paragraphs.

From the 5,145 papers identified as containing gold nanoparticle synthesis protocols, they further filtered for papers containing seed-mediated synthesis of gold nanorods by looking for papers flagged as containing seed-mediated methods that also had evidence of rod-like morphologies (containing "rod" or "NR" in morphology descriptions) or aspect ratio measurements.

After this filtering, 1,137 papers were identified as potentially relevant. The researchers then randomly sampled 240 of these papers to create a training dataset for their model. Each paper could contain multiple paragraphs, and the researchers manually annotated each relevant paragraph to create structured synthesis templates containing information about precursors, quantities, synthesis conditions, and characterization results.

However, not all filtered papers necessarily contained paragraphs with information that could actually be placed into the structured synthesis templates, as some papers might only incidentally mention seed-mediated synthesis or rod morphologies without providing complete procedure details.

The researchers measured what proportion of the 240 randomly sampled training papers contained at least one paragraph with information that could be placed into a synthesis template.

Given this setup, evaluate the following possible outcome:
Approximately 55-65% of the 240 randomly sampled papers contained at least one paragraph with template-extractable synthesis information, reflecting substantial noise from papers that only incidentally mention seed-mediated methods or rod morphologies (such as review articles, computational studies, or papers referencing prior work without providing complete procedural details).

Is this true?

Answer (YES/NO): YES